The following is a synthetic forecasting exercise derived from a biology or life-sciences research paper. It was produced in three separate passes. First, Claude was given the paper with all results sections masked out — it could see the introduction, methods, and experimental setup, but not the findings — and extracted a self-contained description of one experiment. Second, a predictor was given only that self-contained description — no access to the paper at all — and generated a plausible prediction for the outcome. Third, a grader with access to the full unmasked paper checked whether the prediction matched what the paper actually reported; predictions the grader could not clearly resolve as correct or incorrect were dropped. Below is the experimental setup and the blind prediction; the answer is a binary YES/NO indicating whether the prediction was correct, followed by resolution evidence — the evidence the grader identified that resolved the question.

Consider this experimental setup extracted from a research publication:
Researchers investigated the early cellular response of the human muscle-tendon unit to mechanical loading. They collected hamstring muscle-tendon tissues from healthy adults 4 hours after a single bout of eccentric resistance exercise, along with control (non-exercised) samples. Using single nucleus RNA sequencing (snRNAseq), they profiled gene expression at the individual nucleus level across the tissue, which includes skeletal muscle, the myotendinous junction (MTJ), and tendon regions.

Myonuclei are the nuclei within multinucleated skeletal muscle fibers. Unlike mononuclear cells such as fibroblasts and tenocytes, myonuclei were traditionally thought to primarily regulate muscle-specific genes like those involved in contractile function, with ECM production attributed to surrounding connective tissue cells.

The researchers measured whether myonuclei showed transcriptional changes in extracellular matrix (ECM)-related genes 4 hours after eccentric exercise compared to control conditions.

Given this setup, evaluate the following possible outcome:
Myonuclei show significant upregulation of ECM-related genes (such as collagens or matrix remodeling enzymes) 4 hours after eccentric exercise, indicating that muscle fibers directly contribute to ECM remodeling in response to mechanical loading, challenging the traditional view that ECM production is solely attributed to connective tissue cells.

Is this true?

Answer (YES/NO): YES